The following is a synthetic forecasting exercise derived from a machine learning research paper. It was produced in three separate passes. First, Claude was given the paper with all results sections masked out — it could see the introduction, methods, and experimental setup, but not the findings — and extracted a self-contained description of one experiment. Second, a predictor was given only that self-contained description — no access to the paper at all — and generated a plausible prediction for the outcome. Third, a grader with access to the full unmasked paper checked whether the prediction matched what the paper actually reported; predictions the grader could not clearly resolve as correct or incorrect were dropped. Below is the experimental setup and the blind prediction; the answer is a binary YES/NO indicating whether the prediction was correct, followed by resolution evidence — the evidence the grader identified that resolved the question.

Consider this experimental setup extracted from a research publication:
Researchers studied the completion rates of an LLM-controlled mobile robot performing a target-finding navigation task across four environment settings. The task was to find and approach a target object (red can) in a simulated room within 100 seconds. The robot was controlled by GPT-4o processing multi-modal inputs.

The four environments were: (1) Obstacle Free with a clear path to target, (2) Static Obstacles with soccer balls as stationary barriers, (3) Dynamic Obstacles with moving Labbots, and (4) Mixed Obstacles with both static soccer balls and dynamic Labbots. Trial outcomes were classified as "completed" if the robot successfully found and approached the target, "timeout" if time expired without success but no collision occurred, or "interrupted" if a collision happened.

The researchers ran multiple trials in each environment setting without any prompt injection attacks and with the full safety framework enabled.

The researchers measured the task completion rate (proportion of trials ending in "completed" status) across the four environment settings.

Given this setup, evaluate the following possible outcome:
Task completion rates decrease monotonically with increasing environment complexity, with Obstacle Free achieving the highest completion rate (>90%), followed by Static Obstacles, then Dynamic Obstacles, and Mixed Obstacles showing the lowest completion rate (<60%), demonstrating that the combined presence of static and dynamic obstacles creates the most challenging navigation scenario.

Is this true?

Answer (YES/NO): NO